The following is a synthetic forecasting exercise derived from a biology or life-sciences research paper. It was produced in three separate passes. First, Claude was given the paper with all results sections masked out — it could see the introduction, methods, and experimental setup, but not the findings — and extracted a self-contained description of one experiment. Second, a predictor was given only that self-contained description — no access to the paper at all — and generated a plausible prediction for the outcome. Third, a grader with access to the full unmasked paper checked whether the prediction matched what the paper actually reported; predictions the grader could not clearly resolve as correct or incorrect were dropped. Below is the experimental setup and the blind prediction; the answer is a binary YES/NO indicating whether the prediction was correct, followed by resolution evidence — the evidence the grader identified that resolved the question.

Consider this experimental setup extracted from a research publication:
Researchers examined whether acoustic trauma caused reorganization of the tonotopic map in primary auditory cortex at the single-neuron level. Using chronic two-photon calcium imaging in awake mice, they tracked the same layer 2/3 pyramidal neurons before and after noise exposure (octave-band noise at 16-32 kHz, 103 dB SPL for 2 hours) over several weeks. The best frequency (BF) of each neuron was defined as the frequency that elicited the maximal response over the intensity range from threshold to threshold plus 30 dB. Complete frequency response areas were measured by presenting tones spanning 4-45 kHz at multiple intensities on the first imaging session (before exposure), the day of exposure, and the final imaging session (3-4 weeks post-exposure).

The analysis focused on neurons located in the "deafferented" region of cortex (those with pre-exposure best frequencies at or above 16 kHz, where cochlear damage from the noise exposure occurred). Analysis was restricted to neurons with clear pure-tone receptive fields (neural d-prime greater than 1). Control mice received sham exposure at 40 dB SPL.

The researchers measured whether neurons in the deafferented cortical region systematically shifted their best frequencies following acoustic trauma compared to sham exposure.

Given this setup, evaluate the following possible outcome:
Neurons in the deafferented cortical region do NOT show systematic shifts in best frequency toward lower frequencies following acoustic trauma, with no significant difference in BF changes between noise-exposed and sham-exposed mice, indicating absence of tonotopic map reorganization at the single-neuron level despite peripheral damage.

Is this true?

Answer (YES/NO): NO